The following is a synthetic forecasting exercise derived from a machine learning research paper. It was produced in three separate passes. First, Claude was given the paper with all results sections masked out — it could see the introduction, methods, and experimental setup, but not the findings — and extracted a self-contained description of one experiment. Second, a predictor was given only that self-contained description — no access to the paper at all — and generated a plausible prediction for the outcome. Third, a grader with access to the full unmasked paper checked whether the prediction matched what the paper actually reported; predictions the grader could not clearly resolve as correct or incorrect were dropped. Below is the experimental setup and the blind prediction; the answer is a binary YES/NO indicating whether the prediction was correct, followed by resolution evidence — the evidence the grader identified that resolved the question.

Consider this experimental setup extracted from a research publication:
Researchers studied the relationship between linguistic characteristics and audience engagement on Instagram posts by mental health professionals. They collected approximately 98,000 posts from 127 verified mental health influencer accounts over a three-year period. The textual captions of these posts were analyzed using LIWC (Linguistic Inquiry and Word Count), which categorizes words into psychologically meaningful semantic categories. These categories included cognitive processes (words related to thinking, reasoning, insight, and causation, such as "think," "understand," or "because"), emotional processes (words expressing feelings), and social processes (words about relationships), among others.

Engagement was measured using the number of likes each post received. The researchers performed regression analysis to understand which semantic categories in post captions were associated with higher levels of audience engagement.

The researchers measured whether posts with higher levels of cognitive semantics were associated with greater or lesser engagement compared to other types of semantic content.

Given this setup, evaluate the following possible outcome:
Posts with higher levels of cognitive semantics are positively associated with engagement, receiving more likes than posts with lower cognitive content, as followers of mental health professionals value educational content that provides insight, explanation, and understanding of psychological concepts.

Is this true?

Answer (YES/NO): NO